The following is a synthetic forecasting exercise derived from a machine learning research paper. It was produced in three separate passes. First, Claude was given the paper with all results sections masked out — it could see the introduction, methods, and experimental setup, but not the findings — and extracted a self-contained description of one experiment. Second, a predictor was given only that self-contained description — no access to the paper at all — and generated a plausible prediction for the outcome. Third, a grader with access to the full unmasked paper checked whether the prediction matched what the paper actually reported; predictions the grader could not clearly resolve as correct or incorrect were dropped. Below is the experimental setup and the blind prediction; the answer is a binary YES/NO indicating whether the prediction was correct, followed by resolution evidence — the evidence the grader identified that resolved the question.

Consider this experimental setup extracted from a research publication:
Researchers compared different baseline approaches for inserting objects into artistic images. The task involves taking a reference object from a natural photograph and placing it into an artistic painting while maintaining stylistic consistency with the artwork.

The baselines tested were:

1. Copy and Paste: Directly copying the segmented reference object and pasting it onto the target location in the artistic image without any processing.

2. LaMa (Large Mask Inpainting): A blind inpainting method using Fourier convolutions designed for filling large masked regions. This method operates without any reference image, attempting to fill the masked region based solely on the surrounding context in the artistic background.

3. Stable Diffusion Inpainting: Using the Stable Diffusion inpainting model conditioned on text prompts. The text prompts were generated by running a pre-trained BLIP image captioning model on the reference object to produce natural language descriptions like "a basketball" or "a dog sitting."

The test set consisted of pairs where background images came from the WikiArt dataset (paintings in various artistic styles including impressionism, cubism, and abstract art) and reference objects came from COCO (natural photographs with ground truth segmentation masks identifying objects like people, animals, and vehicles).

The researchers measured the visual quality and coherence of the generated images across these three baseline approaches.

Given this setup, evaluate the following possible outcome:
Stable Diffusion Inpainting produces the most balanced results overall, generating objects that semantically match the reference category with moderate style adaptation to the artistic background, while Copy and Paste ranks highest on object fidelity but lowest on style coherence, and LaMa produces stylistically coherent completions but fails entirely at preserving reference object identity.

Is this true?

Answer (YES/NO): NO